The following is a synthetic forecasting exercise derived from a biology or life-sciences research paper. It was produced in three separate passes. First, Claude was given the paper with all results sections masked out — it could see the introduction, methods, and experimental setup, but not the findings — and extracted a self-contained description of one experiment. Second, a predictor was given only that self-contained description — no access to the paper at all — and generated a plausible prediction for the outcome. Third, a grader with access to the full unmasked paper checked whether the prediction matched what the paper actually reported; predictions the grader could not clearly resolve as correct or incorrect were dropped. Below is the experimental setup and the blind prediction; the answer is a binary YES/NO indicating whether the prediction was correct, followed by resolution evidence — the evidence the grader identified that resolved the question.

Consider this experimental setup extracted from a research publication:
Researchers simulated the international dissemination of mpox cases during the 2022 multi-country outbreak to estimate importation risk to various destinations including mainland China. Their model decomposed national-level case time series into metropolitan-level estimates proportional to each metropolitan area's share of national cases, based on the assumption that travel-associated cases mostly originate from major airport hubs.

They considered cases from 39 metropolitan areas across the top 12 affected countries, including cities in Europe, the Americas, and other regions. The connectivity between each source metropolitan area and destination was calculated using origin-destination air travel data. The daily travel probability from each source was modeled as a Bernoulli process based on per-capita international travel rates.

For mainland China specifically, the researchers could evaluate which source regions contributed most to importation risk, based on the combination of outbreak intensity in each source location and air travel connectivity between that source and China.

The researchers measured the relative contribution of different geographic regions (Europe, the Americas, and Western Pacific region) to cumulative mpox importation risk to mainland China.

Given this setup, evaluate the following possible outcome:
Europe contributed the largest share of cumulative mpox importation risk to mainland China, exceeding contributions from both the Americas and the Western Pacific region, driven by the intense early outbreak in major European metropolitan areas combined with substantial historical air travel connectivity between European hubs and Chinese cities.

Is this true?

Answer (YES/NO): NO